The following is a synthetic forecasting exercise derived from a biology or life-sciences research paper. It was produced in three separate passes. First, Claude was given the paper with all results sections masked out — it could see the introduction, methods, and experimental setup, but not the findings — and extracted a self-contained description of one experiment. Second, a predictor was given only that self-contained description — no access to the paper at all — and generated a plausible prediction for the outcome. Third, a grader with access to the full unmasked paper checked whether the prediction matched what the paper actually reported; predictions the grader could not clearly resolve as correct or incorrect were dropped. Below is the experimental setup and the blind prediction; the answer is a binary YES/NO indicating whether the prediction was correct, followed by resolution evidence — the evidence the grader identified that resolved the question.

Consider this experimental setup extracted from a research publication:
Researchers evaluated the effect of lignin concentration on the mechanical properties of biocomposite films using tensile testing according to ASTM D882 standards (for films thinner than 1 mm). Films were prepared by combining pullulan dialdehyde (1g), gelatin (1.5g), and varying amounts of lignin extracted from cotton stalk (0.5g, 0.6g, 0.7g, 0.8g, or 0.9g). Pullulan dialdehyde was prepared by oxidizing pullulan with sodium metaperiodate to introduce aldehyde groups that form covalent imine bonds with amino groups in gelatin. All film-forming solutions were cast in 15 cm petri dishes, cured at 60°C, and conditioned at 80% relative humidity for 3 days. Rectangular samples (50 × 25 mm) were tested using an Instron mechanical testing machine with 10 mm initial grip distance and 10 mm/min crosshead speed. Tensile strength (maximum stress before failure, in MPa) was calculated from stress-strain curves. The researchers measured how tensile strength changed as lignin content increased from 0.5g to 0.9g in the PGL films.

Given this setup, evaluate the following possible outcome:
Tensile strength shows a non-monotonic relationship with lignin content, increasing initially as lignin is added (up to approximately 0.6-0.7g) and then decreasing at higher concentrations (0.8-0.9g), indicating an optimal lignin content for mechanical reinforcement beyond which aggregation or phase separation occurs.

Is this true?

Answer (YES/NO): YES